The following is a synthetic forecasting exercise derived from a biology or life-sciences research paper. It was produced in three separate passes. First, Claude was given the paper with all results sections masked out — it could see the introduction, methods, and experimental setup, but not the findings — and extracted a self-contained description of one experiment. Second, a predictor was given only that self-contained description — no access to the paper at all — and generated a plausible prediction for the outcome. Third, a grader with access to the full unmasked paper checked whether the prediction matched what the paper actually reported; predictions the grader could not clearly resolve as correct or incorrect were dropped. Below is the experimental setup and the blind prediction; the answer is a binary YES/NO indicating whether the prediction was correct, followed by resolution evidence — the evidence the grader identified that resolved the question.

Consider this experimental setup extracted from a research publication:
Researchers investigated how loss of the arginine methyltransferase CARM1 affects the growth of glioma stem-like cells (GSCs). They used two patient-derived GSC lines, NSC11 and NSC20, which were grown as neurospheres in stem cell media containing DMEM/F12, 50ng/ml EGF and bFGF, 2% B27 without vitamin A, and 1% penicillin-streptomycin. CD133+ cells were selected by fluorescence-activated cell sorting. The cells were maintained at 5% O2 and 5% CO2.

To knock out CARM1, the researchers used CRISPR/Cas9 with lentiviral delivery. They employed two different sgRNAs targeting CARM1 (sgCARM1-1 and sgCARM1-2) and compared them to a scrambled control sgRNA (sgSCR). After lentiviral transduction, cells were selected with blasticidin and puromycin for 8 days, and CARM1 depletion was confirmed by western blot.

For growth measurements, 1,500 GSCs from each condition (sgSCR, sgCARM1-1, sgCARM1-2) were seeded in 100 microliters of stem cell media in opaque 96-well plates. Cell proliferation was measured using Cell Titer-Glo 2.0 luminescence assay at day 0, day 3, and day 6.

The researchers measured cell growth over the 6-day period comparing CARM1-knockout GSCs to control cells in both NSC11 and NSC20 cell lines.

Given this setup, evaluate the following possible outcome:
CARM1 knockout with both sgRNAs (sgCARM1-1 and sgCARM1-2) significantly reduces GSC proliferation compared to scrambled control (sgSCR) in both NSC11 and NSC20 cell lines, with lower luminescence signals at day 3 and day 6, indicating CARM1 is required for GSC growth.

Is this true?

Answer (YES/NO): YES